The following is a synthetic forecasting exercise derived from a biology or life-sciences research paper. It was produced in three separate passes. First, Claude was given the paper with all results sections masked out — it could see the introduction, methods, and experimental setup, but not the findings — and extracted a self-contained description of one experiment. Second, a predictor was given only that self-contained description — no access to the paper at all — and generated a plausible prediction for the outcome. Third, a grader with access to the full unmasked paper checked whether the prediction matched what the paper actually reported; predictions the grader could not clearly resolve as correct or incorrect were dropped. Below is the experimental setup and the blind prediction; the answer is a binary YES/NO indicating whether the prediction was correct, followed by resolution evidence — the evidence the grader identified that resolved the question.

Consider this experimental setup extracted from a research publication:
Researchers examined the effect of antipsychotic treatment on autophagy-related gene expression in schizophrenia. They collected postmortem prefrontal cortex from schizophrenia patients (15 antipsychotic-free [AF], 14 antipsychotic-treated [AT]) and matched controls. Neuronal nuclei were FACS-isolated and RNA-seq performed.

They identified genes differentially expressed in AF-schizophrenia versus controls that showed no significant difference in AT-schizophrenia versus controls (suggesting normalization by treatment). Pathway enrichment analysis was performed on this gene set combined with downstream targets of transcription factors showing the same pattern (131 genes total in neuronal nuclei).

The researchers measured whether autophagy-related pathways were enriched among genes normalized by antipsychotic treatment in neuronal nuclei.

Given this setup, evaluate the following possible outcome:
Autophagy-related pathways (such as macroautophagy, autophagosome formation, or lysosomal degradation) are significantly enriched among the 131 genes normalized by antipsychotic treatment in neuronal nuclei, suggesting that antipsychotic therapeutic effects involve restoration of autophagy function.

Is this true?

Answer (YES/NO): YES